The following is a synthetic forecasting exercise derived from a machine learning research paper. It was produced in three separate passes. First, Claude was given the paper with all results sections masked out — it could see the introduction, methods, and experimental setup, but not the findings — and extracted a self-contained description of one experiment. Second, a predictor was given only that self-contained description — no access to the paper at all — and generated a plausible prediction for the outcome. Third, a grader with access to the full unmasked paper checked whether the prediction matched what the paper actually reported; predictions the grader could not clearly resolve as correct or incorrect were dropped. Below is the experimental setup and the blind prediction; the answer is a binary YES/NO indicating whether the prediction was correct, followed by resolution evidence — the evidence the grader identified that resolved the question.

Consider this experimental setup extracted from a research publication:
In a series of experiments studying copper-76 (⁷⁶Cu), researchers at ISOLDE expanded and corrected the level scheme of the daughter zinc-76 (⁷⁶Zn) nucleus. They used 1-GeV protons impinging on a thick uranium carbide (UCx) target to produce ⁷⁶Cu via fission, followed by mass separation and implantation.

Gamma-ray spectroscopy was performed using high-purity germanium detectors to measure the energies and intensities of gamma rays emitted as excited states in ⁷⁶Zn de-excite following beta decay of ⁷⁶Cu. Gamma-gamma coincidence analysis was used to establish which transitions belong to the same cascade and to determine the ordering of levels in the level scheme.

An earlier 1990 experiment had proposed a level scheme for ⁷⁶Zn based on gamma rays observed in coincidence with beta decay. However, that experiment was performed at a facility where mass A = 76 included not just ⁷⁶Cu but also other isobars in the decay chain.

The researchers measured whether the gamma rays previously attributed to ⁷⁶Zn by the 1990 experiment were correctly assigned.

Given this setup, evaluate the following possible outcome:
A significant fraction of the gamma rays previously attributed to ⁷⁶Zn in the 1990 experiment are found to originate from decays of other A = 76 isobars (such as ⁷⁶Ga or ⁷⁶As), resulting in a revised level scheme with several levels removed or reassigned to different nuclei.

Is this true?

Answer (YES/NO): YES